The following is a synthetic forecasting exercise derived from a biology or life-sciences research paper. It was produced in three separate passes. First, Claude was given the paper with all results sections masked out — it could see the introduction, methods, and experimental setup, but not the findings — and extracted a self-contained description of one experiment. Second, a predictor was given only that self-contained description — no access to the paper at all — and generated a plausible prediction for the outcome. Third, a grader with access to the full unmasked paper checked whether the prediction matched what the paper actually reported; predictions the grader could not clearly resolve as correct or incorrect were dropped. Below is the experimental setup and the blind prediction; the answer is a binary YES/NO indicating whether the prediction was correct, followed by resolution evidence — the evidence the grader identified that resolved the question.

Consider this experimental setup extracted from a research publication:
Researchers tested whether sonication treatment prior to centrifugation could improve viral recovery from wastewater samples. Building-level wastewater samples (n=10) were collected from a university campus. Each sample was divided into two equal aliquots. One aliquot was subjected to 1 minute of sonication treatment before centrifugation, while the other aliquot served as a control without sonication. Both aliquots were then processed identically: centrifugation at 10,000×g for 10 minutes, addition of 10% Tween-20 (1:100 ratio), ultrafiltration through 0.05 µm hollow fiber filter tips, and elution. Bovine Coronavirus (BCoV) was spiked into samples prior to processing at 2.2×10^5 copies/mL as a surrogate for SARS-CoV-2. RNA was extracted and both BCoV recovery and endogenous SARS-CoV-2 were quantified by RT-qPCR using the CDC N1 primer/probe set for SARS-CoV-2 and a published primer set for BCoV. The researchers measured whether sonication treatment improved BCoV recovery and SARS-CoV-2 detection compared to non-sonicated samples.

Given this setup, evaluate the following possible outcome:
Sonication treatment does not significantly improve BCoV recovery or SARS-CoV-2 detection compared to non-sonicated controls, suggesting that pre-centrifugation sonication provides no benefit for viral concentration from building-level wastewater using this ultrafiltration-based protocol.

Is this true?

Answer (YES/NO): NO